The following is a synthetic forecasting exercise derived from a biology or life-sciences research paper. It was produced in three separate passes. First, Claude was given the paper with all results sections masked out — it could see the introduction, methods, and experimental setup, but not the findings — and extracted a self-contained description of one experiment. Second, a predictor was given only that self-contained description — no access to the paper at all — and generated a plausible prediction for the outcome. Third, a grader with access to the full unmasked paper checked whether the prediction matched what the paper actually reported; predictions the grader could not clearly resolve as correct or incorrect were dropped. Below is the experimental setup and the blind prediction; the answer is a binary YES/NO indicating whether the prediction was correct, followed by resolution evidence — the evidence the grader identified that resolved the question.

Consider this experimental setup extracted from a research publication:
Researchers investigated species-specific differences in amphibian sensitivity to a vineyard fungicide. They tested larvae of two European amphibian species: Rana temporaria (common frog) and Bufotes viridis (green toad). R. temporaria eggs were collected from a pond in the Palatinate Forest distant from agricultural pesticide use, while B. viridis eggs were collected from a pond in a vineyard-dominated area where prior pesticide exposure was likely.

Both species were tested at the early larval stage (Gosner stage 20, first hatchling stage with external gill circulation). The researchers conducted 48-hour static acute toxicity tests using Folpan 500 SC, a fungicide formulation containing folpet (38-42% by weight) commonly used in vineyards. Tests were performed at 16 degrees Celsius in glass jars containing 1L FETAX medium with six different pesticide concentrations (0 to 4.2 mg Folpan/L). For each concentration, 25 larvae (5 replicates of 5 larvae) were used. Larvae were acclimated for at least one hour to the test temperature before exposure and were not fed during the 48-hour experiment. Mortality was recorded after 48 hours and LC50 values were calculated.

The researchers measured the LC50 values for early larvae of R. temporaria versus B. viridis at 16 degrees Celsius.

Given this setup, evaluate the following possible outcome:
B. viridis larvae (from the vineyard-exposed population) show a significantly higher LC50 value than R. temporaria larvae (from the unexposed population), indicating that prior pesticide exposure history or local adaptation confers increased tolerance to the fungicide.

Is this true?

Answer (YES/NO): NO